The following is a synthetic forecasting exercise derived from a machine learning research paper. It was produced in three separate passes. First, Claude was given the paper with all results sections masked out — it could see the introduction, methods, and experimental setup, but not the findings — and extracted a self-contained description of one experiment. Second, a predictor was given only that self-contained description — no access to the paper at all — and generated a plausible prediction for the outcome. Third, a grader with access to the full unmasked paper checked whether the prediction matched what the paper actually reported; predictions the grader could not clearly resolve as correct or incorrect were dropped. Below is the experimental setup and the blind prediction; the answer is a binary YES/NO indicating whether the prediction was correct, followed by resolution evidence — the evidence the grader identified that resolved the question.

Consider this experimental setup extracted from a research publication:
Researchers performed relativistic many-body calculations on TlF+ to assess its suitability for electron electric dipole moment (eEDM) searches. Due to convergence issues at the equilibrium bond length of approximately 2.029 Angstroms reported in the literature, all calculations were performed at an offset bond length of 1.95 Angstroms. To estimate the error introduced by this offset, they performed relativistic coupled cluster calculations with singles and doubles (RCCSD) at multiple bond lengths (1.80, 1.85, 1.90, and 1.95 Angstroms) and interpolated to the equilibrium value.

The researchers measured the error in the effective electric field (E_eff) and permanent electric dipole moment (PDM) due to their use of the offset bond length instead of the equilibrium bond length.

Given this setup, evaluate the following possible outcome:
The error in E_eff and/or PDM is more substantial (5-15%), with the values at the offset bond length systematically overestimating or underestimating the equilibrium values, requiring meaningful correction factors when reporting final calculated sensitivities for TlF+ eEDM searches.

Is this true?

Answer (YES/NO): YES